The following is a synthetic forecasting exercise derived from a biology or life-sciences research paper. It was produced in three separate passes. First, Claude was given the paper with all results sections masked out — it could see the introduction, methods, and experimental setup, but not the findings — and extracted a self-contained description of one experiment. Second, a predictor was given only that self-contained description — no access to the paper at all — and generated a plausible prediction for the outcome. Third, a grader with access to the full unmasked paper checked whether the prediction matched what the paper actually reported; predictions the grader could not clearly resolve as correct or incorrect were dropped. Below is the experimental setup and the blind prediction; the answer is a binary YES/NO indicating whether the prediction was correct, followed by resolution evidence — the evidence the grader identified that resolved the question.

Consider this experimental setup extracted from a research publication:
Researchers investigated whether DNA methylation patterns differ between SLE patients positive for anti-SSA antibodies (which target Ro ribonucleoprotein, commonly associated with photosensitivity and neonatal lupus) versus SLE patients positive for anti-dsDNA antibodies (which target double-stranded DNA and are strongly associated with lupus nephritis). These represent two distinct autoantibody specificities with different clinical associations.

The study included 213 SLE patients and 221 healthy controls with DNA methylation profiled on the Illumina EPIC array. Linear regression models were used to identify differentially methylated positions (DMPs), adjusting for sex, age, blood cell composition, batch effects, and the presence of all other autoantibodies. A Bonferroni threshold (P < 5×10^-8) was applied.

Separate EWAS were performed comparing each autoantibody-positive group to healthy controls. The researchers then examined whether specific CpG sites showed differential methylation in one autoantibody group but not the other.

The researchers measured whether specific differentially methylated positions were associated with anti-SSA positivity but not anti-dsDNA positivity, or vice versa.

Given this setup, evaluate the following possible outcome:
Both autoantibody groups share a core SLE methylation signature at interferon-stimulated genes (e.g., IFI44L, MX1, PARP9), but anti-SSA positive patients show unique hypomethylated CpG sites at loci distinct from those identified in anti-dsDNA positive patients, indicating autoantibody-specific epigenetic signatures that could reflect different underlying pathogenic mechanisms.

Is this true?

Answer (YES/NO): NO